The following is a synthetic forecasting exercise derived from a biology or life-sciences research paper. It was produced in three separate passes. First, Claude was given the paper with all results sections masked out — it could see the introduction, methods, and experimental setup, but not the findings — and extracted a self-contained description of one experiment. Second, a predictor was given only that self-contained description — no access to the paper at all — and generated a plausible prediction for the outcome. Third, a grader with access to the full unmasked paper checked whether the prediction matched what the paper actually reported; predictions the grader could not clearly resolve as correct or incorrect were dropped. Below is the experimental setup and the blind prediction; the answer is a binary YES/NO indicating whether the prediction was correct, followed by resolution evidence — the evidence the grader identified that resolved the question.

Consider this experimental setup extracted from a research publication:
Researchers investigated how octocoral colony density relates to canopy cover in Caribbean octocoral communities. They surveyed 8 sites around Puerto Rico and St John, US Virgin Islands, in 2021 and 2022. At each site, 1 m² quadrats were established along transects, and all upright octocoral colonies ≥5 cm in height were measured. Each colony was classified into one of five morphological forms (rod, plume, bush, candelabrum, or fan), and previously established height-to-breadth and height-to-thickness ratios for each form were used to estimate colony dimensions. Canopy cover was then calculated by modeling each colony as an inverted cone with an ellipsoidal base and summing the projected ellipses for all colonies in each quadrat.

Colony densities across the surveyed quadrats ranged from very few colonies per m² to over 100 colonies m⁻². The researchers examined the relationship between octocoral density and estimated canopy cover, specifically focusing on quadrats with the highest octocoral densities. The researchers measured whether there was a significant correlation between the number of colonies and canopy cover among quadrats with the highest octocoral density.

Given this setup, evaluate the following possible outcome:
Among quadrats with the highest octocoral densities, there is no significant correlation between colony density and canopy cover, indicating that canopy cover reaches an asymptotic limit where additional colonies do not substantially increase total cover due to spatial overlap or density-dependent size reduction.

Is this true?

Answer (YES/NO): NO